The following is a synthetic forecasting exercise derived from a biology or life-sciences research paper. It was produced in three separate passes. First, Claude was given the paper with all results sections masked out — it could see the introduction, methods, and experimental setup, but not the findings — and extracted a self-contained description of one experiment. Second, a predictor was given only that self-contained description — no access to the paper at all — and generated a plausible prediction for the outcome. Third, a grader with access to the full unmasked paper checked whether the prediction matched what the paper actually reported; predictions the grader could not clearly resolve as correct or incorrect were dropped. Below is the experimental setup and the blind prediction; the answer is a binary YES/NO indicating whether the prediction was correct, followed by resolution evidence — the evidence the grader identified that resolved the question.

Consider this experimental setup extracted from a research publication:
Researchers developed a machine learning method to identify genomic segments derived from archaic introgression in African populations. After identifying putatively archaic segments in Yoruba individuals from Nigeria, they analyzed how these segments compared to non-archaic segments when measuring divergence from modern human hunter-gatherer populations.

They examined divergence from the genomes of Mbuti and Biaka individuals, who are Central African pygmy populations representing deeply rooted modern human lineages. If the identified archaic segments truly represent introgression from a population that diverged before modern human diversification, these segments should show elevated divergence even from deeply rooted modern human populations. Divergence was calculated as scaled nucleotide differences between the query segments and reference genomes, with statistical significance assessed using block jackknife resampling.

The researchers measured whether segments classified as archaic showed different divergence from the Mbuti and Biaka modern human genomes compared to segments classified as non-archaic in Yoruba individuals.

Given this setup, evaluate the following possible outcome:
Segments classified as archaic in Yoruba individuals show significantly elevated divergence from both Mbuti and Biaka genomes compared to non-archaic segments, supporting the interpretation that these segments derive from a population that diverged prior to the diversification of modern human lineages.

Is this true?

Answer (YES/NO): YES